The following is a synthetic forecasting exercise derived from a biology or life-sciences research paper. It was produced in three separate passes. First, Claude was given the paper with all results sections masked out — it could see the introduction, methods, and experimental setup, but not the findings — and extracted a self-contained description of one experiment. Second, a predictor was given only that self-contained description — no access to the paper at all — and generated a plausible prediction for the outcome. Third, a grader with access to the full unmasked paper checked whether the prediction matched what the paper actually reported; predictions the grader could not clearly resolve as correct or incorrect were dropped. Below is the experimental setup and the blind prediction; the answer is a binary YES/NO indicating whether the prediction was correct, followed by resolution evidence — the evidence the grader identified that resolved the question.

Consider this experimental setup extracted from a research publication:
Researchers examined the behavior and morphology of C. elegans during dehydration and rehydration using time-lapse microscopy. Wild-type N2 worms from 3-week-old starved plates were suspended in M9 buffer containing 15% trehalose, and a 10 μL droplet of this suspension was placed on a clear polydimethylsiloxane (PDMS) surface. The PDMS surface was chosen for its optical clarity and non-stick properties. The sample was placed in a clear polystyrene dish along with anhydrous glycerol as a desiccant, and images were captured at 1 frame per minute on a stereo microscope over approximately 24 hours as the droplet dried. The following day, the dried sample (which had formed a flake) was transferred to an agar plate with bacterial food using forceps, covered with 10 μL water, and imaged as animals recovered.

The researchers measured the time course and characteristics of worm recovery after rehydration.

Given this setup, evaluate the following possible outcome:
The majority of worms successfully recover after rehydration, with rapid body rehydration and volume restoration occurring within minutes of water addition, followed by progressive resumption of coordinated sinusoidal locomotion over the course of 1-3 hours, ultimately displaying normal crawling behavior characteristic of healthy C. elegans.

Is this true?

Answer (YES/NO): NO